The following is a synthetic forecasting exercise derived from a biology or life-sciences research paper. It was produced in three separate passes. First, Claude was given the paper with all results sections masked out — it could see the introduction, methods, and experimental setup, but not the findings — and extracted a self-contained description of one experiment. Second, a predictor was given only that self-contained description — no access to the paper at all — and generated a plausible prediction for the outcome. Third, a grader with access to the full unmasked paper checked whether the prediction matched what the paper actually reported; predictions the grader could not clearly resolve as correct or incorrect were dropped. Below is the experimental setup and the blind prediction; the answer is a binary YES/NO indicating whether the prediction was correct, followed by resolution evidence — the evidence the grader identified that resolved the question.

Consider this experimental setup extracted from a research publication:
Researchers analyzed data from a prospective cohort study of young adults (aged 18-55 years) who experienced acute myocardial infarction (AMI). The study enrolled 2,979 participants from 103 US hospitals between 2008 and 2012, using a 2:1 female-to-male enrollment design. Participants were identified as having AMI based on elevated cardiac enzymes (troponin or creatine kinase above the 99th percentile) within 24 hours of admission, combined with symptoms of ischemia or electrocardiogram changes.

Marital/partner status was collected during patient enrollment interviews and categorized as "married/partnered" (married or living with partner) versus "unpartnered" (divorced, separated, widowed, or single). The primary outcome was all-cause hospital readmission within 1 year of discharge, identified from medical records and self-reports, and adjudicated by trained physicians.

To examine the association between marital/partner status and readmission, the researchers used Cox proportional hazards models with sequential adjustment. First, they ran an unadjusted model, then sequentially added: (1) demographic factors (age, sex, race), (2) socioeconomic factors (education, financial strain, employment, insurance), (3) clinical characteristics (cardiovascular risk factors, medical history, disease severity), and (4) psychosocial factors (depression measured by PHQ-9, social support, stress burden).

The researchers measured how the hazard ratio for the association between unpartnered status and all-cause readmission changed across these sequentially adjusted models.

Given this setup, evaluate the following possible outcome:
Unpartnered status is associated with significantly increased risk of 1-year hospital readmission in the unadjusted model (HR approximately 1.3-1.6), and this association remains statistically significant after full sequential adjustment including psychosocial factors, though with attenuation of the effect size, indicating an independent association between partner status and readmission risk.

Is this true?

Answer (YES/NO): NO